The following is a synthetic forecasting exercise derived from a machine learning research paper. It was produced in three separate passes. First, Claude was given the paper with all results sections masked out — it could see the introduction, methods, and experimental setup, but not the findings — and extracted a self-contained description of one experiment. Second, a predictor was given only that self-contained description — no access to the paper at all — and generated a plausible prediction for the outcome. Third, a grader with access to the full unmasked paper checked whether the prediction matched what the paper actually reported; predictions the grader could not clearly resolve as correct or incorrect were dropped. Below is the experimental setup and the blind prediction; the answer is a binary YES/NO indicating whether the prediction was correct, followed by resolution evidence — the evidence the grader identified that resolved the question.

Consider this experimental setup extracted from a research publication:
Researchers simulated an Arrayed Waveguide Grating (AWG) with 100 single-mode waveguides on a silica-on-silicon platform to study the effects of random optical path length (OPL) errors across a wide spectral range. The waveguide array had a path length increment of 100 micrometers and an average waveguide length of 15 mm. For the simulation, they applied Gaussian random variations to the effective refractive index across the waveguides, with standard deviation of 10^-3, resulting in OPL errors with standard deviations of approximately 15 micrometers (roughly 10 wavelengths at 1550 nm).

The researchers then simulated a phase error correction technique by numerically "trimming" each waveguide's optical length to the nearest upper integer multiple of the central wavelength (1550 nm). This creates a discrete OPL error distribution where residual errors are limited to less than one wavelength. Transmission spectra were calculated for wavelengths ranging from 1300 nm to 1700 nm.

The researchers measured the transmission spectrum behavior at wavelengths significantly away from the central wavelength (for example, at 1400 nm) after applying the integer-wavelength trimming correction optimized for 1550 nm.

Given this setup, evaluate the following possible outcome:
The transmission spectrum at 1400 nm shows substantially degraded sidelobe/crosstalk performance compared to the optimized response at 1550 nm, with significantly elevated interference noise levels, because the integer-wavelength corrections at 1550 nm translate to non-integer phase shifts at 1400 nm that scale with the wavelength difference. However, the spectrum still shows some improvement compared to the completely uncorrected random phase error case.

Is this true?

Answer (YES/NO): YES